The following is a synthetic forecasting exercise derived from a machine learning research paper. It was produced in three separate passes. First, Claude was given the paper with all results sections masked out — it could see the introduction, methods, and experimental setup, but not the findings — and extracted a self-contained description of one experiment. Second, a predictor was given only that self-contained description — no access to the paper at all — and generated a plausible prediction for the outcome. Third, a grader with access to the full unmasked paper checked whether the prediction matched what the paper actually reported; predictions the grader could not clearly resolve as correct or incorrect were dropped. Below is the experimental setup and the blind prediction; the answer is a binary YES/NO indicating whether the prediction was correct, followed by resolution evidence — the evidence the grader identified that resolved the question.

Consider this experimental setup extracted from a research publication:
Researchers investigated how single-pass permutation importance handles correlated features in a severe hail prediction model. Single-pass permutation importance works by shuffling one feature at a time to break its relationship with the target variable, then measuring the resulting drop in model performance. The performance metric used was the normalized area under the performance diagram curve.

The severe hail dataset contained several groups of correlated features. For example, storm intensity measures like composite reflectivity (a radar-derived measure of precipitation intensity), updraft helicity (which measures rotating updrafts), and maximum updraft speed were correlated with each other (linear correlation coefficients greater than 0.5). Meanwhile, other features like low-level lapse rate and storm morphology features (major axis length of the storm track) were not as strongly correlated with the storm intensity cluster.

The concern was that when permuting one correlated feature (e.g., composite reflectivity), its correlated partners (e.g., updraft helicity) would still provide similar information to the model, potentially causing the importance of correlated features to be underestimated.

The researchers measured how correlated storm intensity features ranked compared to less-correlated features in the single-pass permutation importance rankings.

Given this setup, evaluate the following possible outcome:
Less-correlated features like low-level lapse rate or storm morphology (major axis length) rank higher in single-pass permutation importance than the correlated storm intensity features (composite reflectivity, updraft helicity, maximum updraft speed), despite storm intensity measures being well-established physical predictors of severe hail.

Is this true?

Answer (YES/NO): YES